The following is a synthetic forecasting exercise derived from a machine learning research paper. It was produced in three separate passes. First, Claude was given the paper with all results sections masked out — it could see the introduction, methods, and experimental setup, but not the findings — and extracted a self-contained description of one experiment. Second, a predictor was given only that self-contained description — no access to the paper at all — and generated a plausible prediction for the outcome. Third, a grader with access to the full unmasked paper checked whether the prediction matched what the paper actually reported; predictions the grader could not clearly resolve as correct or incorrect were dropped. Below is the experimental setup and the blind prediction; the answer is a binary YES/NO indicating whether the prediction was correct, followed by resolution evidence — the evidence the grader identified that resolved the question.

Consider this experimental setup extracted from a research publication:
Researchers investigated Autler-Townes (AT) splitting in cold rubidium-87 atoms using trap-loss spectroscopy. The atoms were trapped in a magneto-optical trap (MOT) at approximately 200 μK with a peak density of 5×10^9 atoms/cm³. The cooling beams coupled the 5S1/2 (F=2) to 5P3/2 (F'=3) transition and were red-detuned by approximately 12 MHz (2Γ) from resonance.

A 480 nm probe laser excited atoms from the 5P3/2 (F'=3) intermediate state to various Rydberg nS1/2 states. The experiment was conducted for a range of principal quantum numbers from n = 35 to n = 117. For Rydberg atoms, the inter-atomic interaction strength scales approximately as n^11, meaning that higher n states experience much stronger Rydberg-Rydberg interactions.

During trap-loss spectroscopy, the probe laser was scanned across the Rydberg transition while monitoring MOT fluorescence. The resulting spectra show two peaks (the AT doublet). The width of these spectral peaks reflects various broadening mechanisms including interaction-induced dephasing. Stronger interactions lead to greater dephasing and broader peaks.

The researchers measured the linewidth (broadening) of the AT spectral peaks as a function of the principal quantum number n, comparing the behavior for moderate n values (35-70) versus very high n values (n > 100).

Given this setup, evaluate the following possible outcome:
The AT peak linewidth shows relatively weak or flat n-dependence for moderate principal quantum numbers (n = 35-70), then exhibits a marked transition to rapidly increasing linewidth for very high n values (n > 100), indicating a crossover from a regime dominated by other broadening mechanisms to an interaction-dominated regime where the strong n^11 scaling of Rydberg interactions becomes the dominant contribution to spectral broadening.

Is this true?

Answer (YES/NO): YES